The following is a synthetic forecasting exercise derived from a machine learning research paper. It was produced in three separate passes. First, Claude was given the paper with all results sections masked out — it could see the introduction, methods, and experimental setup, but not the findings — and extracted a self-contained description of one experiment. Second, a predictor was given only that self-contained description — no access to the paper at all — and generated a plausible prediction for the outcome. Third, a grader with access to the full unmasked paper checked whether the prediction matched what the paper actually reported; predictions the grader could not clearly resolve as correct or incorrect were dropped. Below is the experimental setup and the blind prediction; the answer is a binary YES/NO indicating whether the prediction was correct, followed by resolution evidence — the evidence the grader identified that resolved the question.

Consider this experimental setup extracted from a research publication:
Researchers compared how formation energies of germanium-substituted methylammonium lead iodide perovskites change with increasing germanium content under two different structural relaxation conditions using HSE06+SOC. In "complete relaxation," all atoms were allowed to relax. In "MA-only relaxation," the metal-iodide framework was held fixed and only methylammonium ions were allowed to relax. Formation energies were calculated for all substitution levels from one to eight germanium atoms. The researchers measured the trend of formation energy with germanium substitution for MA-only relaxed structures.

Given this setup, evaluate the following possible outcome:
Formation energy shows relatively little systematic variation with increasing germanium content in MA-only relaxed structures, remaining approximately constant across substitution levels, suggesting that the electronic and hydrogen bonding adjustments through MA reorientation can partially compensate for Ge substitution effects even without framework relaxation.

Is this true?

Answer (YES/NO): NO